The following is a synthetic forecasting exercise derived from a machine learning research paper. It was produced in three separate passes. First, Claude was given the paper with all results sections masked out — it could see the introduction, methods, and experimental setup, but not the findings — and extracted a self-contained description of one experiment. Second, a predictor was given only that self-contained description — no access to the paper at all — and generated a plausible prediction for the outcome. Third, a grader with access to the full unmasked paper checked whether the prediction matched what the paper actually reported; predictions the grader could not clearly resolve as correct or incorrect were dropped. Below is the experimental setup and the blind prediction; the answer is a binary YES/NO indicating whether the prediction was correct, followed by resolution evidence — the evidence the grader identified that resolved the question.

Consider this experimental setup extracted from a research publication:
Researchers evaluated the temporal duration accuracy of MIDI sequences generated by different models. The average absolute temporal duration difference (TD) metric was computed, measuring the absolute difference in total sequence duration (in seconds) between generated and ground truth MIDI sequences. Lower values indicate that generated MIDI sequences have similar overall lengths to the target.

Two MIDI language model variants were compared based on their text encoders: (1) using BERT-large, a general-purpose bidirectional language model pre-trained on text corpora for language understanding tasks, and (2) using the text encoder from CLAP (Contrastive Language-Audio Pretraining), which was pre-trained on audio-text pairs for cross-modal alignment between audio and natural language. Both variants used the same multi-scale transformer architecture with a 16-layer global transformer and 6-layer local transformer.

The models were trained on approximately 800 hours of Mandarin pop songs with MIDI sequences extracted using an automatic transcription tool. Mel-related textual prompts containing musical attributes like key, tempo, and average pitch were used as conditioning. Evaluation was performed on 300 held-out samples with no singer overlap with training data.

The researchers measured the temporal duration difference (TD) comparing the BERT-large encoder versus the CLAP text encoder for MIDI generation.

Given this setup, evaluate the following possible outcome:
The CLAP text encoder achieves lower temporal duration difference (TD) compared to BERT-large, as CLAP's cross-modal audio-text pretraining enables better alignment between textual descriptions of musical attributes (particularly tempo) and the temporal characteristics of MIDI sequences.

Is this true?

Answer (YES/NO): NO